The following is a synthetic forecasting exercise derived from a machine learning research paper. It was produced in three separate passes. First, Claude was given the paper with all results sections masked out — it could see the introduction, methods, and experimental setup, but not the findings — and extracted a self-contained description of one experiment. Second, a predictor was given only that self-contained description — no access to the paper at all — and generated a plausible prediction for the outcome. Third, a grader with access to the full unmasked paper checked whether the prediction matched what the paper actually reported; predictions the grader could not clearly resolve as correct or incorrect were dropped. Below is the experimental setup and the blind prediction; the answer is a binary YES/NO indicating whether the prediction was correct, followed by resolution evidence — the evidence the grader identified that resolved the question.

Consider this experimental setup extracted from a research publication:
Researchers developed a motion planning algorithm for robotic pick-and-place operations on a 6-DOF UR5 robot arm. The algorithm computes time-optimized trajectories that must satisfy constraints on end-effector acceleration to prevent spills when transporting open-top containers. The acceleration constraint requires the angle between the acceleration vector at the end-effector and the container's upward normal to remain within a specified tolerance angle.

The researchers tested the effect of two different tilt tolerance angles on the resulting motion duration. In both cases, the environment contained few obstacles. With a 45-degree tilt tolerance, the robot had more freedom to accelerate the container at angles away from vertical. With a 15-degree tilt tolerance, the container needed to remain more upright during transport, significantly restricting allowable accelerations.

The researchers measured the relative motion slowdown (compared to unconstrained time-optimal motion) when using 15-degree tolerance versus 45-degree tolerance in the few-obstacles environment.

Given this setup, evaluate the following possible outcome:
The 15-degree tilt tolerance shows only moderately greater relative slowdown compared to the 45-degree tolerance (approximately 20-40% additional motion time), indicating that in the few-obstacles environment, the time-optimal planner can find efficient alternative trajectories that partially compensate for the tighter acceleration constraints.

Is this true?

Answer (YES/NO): NO